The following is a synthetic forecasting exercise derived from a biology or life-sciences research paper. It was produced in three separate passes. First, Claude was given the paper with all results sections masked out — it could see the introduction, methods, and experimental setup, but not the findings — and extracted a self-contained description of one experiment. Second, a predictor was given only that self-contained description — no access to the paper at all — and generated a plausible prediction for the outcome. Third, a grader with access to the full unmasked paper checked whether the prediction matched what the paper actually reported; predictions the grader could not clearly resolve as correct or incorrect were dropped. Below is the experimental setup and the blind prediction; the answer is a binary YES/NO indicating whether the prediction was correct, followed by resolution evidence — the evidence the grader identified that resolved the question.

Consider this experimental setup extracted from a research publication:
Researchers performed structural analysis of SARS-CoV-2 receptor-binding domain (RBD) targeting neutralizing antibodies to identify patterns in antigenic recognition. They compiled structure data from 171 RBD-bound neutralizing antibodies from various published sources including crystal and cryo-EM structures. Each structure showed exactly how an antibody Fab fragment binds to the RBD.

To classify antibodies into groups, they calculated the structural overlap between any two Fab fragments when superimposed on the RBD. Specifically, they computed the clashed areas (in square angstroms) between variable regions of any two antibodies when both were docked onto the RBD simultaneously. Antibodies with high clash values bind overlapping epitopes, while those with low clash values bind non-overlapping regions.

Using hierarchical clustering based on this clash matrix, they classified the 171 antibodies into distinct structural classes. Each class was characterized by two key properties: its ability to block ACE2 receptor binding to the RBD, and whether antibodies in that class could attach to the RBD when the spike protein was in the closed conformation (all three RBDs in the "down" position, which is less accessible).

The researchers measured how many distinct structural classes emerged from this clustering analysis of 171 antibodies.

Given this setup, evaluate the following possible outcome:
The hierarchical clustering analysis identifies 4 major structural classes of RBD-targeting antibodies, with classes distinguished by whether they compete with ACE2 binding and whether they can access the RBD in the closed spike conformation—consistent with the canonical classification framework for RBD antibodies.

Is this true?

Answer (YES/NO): NO